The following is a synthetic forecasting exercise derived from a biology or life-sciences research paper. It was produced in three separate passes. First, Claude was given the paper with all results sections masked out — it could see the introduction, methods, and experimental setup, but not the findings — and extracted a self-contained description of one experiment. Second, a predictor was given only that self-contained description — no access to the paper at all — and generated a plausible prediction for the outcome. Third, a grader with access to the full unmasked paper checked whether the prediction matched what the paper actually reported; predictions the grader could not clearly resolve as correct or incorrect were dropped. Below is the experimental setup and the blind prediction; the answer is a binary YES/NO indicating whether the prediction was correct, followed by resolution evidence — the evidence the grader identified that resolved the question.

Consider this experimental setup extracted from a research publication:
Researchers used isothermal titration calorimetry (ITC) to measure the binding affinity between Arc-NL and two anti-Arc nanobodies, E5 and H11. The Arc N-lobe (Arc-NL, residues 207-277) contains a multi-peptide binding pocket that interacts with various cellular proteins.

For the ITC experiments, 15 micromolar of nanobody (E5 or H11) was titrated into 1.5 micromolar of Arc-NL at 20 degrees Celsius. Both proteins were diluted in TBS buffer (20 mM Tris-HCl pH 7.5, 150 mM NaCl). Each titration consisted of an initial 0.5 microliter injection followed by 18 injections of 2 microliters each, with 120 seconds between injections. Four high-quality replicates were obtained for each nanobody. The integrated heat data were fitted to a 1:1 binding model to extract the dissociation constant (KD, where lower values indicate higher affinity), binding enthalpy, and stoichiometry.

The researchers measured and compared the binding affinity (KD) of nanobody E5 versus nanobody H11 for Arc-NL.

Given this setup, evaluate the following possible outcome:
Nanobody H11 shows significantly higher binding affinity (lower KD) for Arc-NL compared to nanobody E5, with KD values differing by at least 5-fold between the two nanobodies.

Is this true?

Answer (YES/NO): NO